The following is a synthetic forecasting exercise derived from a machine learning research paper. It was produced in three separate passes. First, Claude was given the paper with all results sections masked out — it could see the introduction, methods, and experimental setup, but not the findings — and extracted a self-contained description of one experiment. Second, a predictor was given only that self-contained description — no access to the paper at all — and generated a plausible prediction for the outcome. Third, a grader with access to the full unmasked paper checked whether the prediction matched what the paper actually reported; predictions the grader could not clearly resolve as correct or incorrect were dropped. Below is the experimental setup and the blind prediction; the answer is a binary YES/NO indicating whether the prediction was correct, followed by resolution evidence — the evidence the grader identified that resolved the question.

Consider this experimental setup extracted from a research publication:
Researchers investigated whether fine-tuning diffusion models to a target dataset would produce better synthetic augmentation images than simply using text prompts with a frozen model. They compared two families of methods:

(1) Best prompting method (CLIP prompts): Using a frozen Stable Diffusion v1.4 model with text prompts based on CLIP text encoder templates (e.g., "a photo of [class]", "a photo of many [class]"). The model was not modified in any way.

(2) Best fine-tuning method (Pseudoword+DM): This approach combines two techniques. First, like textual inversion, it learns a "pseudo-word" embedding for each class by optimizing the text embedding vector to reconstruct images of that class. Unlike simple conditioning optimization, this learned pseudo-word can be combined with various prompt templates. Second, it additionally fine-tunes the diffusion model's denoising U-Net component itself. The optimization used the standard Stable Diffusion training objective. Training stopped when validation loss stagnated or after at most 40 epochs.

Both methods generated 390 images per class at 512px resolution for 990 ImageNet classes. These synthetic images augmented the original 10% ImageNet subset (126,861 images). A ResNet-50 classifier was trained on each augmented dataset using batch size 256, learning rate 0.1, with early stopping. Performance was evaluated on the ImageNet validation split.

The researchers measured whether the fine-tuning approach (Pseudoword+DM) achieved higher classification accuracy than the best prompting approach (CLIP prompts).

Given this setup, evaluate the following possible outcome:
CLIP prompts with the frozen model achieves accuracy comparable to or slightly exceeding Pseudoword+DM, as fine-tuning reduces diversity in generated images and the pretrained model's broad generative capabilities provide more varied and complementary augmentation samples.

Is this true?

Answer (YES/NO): NO